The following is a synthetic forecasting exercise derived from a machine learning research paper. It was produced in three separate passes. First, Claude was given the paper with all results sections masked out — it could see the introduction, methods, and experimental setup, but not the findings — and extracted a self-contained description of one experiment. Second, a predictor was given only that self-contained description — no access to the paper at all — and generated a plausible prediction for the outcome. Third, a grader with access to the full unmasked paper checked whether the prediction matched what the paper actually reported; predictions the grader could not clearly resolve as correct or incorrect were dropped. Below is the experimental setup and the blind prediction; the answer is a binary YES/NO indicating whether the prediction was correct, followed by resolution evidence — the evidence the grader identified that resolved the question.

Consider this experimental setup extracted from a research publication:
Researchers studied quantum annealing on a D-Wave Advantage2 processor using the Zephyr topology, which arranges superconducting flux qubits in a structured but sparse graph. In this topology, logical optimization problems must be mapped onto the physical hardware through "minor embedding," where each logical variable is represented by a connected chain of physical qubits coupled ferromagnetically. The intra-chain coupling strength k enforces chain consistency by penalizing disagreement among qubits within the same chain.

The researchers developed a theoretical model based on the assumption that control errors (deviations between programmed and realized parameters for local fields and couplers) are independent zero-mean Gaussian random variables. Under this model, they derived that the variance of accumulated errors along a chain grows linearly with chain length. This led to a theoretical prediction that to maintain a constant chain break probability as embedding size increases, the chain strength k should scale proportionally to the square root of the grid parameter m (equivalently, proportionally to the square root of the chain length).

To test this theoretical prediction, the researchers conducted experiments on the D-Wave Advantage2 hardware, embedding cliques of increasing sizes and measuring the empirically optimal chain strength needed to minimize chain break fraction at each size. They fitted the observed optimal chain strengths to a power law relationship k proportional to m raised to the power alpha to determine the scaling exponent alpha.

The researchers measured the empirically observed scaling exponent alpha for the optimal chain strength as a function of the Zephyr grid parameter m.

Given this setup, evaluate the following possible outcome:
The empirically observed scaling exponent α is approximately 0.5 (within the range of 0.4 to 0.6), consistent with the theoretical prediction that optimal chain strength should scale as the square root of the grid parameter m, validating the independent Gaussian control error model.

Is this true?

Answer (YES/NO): NO